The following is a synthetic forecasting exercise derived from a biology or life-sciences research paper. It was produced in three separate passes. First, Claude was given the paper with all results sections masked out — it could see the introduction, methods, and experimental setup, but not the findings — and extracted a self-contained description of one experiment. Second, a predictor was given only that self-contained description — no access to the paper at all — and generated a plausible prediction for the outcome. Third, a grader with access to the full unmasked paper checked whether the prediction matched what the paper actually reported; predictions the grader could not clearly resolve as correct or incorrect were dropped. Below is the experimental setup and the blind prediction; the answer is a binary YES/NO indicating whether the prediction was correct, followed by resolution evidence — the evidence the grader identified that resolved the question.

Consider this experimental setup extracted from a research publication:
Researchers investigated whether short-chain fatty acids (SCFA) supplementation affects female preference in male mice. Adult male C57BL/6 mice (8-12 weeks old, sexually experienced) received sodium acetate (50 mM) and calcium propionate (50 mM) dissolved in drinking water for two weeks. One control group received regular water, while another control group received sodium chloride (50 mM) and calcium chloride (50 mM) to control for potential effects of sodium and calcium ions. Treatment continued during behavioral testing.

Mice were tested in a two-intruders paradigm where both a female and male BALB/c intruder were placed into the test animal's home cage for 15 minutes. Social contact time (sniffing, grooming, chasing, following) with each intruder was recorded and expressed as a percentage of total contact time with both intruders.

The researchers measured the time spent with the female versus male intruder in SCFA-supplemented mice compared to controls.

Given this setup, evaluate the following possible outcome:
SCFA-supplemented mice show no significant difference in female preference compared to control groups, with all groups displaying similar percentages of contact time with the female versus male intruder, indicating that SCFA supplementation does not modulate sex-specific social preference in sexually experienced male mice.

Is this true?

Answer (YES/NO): NO